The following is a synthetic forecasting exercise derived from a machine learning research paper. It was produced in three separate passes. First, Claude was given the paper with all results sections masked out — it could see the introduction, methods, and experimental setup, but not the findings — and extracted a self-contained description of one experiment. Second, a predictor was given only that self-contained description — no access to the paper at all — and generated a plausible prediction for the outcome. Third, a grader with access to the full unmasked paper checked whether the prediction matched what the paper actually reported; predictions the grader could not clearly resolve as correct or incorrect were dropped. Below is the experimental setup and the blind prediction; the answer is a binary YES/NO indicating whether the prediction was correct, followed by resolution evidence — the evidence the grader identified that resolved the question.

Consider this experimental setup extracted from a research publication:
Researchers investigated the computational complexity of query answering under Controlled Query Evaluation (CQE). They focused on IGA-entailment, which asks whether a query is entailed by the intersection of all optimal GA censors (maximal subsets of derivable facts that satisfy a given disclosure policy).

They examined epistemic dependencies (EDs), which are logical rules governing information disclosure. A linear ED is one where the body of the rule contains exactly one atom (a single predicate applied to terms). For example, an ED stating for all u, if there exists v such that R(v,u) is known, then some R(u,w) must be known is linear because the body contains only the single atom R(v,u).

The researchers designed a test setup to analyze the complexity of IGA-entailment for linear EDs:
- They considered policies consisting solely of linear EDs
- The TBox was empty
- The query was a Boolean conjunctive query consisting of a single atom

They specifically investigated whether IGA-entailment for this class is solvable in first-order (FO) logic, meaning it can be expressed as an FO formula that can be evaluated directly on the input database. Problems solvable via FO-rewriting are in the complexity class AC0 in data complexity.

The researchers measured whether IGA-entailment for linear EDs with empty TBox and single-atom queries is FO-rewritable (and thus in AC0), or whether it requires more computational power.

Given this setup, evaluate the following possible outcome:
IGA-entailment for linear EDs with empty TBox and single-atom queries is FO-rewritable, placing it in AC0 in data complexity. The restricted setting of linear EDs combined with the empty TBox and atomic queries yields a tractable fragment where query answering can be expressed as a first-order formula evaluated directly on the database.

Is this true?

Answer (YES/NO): NO